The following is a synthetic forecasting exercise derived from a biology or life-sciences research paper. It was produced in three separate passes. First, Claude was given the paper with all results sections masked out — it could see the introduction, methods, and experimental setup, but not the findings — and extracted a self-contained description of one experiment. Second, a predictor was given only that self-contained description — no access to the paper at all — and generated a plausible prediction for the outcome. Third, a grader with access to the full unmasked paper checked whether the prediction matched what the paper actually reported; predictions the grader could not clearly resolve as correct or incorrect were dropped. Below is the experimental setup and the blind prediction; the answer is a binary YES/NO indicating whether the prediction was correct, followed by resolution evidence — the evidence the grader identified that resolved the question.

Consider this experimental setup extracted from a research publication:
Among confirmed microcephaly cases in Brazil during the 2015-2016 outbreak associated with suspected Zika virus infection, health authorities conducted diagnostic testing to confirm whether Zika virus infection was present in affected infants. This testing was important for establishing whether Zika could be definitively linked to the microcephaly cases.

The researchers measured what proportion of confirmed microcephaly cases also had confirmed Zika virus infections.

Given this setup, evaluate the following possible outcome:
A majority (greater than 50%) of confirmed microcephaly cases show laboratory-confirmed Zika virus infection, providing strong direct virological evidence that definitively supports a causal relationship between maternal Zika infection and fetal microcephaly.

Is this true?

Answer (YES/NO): NO